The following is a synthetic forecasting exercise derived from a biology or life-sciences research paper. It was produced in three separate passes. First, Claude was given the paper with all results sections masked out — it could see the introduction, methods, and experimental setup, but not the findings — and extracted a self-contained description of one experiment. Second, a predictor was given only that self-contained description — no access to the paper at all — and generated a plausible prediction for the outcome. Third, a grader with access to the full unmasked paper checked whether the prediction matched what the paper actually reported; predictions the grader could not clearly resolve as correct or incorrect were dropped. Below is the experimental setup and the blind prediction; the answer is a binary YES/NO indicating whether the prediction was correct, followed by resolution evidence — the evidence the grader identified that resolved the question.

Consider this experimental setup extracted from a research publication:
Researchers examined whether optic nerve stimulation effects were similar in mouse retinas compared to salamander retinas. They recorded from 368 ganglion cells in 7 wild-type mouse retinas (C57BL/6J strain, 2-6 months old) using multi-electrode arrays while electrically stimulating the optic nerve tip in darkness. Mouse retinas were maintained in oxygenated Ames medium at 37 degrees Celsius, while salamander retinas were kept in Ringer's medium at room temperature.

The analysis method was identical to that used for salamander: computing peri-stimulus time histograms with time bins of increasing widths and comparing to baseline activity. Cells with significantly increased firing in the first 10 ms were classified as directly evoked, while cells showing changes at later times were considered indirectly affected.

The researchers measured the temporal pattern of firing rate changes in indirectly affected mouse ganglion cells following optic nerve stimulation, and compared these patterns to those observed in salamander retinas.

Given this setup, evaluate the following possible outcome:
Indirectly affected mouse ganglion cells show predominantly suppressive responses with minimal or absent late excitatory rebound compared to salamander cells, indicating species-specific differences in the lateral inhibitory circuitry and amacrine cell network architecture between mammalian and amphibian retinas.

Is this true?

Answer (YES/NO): NO